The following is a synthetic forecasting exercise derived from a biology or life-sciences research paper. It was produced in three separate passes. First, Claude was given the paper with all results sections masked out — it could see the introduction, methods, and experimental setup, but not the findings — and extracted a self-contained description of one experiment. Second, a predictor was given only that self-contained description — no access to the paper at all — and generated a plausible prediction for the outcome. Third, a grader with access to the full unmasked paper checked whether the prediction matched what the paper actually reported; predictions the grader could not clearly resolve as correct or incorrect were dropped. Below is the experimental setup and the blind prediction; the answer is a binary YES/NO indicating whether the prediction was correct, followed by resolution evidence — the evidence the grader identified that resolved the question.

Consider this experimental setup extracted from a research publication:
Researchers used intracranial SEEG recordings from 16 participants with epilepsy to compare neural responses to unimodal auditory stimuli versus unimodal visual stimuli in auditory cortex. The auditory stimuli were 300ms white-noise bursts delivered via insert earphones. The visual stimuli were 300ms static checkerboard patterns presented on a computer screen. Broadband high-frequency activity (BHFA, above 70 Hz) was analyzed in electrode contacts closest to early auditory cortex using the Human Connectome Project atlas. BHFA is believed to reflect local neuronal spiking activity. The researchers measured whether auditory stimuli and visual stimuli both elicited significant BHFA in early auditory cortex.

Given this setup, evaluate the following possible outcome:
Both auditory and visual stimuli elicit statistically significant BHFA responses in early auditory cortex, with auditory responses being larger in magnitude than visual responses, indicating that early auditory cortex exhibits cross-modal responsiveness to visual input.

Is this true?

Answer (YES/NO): NO